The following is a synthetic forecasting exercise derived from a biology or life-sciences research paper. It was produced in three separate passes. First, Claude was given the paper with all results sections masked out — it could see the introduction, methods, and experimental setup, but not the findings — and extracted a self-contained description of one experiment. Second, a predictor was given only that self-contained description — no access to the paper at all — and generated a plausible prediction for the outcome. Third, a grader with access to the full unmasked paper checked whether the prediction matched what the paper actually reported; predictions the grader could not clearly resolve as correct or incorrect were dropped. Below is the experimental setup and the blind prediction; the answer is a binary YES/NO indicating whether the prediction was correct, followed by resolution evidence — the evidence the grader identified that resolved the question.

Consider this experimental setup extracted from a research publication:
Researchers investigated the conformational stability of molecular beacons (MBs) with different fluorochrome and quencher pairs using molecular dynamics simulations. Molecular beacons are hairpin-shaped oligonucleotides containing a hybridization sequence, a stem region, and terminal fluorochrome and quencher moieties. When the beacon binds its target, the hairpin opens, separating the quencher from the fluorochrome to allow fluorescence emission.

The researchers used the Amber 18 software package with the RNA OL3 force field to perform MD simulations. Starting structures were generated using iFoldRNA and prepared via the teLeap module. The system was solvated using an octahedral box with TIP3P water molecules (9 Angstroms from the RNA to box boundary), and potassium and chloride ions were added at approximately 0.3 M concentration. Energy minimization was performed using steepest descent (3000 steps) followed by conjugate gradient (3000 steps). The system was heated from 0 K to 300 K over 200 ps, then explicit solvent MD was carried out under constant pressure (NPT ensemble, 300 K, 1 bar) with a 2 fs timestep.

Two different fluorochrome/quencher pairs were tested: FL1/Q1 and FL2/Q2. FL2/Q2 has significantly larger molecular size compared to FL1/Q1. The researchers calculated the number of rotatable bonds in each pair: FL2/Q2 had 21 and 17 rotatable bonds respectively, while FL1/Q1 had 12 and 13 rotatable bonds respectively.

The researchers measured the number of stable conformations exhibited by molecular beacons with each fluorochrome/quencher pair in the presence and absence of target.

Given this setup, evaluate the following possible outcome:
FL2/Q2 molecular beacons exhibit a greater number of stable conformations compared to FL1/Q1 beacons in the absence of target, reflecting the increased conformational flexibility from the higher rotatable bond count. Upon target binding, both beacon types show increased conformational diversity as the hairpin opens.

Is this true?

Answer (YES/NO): NO